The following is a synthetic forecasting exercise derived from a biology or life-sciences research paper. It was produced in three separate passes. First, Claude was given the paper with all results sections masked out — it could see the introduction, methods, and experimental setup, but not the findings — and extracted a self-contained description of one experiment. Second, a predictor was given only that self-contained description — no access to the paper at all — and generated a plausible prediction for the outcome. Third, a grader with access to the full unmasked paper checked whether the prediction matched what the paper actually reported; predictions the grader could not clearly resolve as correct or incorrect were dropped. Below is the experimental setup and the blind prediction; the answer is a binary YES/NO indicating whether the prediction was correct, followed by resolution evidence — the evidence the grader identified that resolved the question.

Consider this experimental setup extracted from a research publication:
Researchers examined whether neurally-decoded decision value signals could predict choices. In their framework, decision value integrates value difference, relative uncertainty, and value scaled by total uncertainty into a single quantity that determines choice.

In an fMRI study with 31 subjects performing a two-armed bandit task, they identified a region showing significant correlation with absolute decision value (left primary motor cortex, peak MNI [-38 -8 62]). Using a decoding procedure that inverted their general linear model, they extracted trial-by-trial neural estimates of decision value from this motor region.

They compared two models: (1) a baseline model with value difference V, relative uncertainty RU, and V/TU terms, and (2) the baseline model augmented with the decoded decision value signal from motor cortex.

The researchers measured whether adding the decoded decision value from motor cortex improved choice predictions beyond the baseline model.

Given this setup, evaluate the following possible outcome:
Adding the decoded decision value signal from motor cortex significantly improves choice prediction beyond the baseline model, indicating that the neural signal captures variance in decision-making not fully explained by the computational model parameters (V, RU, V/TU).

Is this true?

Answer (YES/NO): NO